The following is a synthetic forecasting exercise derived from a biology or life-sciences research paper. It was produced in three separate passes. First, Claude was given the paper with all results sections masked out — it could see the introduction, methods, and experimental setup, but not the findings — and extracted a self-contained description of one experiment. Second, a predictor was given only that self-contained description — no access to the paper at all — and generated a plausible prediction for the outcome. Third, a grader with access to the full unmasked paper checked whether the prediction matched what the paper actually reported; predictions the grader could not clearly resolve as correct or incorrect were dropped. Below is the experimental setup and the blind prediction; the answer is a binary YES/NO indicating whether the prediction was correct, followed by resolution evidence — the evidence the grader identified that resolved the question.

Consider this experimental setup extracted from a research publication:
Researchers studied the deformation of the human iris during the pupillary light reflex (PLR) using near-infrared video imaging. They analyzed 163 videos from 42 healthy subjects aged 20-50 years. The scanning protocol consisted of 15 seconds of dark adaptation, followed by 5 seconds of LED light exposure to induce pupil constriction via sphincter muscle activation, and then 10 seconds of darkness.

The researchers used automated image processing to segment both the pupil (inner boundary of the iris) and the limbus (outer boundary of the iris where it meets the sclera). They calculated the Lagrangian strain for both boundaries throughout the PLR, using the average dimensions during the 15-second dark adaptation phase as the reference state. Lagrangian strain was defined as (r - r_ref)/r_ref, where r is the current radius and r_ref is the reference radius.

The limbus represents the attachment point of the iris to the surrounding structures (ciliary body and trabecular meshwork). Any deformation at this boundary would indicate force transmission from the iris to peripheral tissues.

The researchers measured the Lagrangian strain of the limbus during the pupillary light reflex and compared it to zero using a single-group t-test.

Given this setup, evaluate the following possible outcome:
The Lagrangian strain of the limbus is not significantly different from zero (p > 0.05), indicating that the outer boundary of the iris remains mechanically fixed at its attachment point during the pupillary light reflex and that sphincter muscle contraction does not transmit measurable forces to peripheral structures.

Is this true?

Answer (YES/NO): NO